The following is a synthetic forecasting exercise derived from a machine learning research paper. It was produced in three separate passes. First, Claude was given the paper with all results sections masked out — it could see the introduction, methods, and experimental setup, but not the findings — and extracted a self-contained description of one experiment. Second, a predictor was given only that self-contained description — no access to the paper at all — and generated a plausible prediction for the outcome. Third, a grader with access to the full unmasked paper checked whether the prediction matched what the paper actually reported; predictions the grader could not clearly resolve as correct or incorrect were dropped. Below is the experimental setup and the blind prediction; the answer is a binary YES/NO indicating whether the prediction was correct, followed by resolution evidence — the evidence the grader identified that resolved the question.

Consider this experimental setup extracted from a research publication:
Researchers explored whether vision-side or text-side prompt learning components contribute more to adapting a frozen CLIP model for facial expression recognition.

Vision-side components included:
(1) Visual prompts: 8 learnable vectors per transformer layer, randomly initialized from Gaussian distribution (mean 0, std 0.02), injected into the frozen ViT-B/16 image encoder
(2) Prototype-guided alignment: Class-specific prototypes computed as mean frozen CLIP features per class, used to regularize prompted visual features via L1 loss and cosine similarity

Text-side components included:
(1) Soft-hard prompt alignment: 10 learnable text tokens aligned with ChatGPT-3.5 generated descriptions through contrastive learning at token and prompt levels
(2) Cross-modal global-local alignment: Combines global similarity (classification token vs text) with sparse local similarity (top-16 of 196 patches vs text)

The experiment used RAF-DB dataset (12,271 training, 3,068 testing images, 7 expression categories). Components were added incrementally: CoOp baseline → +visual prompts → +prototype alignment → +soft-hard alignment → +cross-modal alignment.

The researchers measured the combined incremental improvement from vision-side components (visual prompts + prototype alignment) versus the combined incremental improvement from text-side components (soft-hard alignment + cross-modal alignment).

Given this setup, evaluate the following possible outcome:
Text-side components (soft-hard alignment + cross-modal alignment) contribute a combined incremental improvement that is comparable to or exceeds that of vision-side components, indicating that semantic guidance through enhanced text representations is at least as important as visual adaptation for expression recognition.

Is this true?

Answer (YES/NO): YES